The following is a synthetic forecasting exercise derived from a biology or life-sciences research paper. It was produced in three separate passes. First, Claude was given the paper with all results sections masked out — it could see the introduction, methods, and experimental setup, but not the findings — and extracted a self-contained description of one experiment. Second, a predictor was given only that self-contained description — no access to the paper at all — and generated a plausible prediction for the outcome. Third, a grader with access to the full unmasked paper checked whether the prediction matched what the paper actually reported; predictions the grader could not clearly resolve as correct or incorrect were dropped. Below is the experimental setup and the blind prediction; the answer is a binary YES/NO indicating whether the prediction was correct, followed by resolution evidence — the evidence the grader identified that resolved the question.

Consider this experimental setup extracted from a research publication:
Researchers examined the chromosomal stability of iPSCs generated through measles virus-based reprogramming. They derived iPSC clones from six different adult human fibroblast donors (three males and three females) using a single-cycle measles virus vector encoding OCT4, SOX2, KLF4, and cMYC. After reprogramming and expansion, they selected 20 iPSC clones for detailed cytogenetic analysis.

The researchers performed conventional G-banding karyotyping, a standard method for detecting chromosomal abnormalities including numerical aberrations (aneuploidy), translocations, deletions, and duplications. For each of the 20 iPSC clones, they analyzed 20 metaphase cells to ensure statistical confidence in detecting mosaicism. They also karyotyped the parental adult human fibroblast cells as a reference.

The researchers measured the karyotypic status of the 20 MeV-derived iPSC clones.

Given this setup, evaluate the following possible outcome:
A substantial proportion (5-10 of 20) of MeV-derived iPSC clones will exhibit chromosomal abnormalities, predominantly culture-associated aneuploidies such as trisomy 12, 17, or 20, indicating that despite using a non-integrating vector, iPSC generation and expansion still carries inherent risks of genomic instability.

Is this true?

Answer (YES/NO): NO